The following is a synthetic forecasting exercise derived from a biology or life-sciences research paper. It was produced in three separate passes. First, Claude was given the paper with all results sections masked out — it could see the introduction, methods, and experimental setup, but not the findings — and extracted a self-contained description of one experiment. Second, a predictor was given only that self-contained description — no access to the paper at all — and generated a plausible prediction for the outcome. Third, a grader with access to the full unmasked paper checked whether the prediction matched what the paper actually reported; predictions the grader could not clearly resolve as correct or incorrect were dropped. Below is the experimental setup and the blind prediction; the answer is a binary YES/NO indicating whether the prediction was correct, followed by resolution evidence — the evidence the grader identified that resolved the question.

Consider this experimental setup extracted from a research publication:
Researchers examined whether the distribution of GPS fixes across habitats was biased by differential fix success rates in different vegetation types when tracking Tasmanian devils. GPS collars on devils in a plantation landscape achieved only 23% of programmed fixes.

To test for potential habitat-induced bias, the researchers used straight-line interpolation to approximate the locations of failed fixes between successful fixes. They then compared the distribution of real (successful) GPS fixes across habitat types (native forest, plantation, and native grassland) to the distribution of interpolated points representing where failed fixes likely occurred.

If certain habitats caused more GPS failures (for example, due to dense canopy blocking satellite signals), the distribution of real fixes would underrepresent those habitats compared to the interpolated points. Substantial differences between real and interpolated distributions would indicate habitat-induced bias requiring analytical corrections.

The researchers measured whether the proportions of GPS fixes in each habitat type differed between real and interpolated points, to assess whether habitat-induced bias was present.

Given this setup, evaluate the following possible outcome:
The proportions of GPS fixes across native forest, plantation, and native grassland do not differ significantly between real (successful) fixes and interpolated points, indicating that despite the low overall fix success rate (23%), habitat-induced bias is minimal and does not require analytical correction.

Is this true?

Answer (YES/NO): YES